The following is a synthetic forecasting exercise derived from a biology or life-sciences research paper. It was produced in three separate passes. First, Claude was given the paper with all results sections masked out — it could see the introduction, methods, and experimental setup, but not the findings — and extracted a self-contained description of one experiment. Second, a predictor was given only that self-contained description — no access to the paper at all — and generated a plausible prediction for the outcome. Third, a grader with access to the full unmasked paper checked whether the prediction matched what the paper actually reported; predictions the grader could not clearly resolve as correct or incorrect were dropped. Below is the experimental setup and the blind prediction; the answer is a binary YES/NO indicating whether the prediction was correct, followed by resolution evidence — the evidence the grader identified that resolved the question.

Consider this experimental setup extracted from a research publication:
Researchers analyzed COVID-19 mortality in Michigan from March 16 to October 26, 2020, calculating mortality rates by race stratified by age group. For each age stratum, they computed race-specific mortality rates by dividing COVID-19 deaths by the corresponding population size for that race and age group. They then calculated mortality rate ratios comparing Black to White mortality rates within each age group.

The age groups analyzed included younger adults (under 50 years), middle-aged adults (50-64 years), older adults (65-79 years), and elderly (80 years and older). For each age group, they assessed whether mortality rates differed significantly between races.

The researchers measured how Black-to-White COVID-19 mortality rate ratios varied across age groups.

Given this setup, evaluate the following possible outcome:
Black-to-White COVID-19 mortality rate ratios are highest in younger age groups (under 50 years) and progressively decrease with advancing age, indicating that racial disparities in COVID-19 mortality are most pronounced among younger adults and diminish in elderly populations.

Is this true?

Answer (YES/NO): NO